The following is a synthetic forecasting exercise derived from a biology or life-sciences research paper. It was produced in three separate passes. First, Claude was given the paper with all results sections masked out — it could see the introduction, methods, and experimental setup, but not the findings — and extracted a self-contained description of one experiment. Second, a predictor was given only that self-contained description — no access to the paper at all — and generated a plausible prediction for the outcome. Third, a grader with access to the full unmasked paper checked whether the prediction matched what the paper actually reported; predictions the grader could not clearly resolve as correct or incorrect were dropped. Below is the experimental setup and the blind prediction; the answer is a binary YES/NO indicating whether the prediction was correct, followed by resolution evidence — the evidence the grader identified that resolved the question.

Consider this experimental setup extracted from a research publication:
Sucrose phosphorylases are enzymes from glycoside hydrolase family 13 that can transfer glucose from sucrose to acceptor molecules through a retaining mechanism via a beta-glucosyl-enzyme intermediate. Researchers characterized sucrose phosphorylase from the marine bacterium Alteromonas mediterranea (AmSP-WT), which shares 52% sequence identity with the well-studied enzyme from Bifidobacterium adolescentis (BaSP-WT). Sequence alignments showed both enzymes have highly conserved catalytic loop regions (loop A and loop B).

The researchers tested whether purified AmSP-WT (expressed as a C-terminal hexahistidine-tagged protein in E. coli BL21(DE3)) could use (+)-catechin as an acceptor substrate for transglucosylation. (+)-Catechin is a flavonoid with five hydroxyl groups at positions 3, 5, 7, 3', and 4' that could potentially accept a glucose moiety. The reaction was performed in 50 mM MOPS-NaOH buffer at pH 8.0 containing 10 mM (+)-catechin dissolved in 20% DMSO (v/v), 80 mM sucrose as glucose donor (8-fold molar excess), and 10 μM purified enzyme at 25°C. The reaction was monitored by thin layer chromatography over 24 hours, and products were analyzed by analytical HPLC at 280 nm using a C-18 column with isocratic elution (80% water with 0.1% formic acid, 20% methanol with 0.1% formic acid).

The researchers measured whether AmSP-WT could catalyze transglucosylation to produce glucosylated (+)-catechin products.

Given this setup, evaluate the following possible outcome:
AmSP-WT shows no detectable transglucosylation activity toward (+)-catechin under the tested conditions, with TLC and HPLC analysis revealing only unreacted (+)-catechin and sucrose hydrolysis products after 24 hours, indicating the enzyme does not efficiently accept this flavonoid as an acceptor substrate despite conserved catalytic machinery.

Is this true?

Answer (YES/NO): YES